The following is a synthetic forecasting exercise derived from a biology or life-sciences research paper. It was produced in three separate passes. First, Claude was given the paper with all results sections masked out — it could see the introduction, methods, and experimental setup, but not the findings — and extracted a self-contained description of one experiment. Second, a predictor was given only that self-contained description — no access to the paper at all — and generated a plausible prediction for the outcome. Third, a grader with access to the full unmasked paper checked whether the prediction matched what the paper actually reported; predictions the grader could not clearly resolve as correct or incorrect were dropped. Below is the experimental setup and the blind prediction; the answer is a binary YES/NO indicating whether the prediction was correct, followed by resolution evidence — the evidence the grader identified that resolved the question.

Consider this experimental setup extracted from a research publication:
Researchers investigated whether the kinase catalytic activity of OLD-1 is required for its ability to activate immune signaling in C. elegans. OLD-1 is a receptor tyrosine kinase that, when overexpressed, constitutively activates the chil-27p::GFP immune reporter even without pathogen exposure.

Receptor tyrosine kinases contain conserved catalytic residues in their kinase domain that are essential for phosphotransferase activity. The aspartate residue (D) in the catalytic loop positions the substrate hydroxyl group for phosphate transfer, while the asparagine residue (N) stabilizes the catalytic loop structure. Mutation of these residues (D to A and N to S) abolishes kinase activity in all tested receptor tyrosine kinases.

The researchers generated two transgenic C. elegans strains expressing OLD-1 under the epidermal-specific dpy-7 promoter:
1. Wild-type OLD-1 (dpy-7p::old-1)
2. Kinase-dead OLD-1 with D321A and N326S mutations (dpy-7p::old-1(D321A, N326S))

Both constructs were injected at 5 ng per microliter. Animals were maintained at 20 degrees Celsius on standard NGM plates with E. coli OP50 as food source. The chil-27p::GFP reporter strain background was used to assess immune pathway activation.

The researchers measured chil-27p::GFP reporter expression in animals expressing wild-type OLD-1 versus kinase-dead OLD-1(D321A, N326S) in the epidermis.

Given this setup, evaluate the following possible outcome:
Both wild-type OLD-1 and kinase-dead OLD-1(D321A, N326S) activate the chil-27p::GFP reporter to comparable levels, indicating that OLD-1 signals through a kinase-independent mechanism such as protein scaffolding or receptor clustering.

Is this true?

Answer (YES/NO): NO